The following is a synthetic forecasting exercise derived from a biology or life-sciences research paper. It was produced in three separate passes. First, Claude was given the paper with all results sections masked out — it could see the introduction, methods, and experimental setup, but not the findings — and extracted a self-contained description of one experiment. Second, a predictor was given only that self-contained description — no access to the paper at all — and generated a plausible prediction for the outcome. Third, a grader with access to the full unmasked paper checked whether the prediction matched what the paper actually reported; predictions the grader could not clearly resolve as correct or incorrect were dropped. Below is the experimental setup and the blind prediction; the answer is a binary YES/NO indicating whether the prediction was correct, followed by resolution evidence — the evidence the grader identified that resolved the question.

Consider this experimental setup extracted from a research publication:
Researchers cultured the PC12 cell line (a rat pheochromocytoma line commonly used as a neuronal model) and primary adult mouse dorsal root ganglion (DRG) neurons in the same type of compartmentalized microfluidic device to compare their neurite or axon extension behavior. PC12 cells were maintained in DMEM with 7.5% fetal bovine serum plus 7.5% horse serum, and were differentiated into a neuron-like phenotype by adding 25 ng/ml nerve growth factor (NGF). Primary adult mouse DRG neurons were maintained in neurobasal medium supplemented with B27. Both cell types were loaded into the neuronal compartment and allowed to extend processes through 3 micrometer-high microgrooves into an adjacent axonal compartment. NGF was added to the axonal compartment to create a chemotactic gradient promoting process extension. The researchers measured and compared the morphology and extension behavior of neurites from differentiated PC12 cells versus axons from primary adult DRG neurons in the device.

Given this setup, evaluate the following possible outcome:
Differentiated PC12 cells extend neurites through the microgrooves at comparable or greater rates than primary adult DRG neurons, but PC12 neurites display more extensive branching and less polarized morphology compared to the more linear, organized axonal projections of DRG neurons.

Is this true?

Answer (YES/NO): NO